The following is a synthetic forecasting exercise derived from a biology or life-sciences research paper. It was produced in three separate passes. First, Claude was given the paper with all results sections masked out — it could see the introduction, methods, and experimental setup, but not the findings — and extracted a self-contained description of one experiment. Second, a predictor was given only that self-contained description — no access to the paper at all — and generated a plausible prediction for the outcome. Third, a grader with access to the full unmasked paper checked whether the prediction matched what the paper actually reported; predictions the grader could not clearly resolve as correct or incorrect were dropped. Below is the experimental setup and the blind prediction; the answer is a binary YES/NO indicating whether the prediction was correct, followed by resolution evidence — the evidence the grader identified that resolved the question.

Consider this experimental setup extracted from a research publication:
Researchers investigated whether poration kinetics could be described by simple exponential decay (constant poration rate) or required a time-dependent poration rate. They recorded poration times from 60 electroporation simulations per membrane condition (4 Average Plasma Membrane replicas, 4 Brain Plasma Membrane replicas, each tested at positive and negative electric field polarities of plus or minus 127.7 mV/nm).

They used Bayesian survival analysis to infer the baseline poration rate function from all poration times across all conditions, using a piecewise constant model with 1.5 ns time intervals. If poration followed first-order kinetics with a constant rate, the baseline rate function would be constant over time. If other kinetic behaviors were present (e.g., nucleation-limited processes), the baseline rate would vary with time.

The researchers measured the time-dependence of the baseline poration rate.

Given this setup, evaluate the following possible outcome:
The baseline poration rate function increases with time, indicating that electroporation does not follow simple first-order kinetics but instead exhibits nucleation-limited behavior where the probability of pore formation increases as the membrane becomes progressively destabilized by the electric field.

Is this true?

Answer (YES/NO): YES